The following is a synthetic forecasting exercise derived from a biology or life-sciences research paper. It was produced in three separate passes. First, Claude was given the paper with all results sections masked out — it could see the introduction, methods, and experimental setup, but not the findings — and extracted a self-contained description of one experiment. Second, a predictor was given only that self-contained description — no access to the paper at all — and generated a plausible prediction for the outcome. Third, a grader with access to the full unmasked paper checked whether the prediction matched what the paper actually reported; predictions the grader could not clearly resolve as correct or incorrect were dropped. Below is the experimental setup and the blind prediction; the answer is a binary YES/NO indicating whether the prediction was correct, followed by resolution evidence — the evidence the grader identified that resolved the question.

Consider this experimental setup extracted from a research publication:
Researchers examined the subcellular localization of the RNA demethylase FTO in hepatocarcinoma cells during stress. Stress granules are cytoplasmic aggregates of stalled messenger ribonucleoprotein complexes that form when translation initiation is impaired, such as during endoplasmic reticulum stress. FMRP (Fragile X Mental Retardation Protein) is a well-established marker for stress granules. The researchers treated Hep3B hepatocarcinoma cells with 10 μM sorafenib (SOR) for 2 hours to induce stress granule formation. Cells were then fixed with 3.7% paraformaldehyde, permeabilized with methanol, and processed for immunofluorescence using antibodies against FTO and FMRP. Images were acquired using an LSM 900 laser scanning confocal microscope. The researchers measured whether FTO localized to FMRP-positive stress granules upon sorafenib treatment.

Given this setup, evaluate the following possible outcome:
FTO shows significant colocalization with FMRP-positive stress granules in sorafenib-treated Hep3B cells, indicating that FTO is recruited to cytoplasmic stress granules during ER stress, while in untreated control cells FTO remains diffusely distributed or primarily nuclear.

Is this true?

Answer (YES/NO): NO